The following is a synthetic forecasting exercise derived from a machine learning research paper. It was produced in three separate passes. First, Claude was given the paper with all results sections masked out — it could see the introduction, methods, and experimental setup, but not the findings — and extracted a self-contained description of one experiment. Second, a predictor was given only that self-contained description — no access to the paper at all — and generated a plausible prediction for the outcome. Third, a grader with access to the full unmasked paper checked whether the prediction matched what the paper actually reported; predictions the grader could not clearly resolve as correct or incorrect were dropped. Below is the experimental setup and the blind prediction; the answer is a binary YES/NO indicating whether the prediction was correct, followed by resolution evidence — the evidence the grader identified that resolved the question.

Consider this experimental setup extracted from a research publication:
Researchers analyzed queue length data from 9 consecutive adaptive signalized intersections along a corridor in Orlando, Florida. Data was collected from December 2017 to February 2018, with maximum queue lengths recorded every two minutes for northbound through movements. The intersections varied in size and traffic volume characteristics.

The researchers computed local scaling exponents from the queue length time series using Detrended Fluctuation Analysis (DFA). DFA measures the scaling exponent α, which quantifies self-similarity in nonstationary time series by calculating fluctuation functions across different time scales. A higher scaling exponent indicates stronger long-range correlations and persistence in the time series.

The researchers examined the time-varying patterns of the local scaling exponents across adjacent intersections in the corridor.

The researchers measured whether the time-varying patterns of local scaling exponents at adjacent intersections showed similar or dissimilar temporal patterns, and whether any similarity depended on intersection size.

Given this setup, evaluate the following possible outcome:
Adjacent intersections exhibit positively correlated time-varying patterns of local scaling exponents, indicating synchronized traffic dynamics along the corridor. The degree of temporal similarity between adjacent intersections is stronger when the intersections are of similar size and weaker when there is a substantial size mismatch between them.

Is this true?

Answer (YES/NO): NO